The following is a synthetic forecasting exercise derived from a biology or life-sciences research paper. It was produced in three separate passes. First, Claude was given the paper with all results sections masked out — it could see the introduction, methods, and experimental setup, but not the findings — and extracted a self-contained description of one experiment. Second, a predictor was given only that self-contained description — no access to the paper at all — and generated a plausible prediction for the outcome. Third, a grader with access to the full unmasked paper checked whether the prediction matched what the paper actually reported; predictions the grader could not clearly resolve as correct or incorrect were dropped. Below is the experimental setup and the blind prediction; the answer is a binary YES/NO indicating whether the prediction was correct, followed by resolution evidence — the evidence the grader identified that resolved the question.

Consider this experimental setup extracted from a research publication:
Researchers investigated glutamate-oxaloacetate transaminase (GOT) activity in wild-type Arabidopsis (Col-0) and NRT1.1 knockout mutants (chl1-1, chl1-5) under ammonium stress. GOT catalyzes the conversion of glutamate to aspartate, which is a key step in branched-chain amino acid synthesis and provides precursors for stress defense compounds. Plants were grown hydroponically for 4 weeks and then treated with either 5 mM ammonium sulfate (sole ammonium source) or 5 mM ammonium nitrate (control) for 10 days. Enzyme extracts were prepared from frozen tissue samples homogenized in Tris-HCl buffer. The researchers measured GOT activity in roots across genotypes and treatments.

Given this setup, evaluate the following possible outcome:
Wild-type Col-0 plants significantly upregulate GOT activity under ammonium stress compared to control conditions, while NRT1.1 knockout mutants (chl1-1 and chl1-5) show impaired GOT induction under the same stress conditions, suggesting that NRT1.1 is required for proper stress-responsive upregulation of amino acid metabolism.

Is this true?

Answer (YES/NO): NO